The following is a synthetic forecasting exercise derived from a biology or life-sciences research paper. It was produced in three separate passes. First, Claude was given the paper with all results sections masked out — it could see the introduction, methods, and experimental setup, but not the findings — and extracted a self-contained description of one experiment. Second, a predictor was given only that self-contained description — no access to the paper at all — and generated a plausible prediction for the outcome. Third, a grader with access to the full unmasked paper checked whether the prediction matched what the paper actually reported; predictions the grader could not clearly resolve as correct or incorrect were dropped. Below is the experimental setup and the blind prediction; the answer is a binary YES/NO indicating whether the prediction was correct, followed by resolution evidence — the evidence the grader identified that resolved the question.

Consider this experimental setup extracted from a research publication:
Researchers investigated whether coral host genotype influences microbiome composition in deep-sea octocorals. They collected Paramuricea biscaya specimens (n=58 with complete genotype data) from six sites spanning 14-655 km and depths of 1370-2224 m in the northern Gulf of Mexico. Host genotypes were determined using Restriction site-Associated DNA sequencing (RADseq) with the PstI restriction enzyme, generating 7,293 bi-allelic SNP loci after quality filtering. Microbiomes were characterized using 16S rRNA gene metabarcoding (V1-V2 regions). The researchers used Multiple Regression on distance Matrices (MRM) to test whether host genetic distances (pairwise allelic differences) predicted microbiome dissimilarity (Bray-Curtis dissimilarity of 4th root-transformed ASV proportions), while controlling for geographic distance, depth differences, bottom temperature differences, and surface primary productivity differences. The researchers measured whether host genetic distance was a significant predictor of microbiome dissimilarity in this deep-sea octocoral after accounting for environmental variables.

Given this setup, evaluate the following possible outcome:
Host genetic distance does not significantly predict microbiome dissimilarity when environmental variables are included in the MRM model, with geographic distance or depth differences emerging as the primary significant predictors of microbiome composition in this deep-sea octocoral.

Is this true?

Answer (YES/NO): NO